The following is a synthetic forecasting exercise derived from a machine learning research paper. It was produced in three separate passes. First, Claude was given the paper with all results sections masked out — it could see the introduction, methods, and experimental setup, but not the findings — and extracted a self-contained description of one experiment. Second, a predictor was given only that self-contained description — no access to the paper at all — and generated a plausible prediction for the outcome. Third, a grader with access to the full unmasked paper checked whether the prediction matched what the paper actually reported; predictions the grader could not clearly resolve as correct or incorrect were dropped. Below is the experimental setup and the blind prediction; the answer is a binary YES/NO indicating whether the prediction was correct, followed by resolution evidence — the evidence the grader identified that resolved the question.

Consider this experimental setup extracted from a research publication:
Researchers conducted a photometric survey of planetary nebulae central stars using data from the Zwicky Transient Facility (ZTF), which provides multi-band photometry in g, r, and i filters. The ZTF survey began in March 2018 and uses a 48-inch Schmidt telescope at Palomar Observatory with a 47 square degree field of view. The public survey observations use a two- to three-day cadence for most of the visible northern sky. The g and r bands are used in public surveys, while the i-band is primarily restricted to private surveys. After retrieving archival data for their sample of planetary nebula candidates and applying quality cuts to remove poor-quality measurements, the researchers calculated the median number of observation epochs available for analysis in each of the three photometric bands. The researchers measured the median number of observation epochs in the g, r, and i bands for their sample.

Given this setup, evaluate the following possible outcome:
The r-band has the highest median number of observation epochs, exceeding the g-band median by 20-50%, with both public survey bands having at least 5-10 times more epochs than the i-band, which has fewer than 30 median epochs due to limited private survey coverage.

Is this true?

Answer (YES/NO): NO